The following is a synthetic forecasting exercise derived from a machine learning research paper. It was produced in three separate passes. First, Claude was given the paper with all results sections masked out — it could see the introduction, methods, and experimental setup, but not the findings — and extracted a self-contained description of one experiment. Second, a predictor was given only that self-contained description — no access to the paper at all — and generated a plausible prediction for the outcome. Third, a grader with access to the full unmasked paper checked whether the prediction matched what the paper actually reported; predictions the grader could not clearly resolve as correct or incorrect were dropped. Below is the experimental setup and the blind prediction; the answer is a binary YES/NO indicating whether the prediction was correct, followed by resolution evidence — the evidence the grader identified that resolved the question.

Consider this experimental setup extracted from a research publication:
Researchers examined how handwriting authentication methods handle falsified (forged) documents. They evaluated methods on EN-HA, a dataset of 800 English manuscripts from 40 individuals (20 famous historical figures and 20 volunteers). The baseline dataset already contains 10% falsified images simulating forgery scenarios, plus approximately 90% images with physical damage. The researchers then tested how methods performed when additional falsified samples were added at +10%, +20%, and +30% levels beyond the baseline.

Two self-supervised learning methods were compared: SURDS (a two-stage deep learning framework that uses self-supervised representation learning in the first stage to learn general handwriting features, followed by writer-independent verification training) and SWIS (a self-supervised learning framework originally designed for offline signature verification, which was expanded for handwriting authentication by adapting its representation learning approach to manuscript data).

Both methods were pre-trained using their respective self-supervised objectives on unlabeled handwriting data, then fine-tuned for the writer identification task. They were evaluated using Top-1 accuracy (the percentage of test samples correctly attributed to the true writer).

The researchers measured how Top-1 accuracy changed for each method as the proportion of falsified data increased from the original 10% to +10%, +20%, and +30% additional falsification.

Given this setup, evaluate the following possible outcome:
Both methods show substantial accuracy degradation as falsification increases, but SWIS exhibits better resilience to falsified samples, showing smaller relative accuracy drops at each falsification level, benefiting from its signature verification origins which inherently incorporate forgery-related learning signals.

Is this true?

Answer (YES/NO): NO